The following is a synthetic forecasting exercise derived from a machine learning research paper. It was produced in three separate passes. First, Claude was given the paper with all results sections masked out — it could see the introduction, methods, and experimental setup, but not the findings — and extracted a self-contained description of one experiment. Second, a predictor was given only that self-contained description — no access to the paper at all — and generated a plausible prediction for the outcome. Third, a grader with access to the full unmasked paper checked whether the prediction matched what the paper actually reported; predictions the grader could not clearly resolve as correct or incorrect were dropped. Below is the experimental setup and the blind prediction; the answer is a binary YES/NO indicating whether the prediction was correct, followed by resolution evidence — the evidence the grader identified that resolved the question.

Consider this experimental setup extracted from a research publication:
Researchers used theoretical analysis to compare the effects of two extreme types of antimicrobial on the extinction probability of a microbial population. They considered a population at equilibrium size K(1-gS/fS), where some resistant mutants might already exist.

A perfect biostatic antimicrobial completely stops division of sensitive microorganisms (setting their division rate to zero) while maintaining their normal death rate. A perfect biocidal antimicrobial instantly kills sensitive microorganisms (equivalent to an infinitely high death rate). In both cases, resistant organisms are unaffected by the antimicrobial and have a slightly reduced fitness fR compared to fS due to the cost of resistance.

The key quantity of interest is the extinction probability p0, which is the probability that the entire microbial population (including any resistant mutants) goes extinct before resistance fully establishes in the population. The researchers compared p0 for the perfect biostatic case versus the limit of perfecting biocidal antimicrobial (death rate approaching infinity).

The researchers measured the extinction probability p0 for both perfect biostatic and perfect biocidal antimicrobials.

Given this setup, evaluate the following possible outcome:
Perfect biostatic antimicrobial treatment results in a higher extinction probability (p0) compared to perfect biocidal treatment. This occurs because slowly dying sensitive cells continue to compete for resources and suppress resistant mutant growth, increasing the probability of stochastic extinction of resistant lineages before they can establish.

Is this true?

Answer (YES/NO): YES